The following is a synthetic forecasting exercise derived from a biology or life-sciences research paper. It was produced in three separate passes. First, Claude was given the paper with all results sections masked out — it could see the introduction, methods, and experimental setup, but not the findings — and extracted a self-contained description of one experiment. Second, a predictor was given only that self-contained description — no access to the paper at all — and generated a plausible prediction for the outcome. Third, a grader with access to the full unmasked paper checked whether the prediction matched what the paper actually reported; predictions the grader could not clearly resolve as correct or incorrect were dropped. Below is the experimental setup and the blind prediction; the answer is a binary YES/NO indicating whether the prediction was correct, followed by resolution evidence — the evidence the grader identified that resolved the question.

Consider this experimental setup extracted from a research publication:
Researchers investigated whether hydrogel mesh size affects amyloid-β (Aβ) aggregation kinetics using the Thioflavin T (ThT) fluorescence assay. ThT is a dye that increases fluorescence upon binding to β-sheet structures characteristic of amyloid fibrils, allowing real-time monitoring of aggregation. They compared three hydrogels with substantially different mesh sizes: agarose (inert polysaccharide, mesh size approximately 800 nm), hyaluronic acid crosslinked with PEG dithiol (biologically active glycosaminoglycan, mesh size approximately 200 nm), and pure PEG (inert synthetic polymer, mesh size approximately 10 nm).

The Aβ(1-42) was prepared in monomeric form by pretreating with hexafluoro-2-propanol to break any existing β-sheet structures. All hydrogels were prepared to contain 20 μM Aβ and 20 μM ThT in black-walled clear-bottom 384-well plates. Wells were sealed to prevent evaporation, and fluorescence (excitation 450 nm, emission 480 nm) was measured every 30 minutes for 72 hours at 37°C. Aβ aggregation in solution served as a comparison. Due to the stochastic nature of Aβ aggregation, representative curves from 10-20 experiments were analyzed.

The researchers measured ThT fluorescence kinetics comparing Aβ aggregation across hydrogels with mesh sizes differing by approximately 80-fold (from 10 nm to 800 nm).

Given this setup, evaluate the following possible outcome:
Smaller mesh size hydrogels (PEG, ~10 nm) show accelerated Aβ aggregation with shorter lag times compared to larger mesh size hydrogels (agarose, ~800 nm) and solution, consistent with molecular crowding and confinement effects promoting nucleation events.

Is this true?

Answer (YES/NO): YES